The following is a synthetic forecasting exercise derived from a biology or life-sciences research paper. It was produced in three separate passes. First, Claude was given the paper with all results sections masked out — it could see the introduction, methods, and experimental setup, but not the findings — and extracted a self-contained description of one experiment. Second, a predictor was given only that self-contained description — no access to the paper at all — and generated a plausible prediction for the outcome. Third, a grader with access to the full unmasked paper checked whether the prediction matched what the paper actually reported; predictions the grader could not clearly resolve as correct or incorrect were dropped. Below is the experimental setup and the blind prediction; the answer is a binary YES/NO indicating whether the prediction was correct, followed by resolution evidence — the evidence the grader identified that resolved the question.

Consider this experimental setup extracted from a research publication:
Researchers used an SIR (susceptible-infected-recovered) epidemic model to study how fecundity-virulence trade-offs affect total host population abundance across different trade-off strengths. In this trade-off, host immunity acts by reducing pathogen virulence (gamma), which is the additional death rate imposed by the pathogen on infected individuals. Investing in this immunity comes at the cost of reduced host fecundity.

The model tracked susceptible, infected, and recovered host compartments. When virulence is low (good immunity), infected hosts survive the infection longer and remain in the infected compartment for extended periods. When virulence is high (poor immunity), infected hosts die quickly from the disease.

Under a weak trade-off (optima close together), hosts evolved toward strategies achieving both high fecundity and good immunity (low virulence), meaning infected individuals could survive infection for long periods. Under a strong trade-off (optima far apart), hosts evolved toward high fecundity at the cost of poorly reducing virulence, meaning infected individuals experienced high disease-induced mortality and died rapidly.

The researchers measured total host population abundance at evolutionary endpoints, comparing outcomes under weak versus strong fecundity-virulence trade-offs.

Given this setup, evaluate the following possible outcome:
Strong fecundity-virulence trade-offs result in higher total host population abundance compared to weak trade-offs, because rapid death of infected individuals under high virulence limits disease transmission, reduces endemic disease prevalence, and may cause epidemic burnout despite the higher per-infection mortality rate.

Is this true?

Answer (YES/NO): YES